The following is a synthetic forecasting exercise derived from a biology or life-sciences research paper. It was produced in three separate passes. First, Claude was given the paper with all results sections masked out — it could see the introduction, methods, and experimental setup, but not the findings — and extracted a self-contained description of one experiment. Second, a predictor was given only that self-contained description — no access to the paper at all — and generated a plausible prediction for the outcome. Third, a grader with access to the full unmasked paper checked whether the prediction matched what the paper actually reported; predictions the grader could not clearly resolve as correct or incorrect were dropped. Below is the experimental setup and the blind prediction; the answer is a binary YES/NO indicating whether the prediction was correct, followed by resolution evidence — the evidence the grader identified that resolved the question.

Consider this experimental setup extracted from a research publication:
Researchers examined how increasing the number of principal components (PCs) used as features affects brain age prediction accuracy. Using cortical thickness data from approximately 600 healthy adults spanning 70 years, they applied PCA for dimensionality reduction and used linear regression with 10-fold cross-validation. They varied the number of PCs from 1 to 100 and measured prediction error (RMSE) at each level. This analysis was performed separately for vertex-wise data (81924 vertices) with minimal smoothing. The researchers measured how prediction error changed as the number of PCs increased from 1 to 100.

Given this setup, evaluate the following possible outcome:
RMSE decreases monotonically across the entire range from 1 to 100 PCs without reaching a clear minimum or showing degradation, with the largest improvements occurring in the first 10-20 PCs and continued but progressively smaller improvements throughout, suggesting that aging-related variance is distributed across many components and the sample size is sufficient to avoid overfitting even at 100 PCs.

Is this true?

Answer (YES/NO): NO